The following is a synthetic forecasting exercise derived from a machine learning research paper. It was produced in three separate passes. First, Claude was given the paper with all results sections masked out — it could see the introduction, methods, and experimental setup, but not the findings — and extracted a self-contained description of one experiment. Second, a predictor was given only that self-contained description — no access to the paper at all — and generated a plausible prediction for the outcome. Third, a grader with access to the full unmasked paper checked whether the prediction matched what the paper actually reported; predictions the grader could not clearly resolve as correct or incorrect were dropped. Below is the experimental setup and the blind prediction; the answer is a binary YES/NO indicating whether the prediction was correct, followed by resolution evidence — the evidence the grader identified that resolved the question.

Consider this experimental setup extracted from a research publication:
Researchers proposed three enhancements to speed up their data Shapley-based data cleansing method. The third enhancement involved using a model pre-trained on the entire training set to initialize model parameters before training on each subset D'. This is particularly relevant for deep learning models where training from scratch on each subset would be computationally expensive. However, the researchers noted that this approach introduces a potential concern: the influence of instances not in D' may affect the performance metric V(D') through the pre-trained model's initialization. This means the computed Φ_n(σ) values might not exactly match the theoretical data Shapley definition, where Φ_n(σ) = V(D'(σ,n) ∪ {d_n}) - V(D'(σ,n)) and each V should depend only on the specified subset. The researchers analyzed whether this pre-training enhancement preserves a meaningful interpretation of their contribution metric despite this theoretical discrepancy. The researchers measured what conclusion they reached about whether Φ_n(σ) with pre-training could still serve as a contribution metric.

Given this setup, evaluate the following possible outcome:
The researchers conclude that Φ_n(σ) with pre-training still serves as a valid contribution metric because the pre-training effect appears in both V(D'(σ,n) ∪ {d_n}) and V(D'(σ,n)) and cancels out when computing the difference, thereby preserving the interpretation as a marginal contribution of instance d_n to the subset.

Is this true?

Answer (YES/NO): NO